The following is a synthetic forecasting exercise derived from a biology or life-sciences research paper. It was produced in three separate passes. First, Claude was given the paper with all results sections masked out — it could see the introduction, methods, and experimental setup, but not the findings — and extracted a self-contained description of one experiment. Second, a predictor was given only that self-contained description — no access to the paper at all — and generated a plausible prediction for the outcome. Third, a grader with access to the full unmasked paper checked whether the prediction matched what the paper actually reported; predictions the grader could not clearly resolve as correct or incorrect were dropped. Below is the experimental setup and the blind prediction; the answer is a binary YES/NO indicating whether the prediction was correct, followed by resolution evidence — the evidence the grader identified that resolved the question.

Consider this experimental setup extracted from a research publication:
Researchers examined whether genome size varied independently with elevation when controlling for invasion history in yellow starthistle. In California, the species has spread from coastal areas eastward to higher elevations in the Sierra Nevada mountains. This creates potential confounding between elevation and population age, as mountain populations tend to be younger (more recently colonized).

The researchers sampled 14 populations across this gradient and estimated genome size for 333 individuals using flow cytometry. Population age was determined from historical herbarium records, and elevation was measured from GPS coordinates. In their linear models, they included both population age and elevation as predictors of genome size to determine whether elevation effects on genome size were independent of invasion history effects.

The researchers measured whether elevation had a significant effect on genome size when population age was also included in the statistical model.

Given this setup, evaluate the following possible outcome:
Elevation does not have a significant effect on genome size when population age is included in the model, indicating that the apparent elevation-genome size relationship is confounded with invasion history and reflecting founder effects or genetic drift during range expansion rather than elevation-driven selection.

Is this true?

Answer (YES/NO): NO